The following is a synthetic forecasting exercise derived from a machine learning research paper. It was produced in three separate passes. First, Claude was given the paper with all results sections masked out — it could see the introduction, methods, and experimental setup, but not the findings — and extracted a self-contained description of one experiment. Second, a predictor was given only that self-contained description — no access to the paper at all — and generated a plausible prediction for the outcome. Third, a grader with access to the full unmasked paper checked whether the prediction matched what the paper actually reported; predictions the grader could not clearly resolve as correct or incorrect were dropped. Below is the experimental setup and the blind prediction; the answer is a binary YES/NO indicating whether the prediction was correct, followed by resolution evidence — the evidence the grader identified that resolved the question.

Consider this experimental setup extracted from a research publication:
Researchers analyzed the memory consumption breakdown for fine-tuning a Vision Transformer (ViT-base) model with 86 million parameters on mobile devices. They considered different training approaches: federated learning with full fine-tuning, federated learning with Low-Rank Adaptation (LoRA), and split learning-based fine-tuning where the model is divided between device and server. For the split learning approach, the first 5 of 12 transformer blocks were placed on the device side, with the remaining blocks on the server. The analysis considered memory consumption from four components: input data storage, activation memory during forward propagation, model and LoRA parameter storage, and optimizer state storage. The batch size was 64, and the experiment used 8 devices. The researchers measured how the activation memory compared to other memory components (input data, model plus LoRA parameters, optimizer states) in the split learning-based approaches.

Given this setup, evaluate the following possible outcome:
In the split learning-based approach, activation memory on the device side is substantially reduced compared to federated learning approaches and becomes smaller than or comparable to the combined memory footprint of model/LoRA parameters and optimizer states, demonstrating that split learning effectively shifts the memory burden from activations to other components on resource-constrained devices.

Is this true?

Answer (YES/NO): NO